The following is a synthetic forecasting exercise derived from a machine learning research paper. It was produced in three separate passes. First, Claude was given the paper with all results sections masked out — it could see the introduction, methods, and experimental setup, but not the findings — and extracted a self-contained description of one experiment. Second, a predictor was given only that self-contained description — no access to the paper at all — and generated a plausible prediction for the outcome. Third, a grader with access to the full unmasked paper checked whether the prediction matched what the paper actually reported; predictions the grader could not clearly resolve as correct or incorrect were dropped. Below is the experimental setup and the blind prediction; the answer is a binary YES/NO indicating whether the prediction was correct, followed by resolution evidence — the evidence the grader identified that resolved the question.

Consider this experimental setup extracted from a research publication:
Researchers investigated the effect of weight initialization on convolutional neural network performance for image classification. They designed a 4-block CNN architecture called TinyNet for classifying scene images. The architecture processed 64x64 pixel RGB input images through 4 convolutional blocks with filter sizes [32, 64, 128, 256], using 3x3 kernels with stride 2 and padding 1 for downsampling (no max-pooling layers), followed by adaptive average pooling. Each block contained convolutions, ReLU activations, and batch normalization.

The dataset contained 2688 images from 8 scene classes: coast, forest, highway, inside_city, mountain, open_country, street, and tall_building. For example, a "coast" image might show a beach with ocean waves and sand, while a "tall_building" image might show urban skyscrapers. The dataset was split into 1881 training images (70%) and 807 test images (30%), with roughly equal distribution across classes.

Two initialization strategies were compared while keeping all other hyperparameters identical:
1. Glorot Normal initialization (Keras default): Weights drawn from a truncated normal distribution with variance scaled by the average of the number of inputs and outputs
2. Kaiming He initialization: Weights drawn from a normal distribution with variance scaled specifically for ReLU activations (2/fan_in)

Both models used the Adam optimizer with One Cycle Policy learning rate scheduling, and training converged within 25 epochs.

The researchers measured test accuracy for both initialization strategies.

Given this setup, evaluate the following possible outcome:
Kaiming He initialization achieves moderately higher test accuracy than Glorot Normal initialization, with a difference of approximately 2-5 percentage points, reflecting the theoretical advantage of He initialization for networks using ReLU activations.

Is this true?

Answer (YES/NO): NO